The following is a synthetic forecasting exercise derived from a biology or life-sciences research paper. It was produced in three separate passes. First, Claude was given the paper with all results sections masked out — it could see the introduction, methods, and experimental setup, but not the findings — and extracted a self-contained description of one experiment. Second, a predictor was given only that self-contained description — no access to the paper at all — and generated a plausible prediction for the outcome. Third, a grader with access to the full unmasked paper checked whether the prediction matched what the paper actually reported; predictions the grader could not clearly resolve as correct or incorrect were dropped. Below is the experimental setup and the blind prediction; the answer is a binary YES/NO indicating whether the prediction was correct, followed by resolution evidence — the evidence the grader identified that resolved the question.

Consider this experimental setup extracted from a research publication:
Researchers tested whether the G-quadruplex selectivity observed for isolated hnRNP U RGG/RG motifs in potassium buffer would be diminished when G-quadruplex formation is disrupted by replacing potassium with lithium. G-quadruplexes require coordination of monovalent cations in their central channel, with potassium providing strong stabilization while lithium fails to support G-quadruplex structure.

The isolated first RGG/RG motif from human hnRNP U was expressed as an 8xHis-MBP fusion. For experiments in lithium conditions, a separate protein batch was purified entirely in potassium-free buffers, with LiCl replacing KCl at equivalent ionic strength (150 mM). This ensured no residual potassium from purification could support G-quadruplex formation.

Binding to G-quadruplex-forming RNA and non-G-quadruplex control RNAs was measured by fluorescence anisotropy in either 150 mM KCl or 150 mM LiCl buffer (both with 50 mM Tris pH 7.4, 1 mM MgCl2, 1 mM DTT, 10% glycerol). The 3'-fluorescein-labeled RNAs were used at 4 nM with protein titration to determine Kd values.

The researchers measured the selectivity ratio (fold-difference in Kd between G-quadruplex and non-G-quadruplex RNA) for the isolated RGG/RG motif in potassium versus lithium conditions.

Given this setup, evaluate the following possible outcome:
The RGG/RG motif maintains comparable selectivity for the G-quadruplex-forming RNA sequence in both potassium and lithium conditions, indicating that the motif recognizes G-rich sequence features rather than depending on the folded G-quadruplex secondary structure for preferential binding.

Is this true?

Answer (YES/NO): NO